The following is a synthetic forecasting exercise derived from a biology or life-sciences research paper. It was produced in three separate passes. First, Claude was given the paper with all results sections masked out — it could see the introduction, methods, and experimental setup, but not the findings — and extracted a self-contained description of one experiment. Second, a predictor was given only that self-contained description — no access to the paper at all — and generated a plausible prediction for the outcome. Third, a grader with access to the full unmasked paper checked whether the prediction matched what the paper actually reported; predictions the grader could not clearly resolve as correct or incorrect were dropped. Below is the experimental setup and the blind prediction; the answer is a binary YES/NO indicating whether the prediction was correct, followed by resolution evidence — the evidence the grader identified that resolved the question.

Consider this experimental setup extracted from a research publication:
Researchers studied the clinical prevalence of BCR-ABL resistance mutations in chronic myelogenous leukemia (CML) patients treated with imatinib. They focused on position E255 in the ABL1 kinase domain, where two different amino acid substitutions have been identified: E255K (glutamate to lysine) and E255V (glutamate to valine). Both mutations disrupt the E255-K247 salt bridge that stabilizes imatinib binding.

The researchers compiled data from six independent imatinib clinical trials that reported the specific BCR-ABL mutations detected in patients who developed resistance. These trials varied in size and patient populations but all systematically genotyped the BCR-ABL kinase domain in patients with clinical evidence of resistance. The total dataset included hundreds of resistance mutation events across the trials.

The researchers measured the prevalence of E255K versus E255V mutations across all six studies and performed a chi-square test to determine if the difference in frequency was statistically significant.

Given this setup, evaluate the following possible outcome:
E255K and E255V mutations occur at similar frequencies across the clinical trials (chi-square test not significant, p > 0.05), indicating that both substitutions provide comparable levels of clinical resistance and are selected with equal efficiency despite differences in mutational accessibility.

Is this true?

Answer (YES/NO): NO